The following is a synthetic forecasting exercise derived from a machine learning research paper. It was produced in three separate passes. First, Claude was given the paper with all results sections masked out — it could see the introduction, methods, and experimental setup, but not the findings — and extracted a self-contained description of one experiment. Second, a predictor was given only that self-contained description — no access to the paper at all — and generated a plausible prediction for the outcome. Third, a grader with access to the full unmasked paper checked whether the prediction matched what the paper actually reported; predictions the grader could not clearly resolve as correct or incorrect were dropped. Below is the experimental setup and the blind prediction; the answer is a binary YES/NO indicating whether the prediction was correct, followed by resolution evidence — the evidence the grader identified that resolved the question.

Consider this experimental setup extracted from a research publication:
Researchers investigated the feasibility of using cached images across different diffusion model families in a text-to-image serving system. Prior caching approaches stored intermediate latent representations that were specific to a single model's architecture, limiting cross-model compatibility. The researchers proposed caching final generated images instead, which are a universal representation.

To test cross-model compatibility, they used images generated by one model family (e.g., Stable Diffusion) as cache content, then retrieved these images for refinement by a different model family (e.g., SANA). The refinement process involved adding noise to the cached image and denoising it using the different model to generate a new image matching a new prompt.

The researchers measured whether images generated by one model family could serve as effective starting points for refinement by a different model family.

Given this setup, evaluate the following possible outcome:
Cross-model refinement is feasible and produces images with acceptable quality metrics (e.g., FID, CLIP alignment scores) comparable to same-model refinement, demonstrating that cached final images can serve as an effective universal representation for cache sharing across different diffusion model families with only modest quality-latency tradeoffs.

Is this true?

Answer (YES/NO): YES